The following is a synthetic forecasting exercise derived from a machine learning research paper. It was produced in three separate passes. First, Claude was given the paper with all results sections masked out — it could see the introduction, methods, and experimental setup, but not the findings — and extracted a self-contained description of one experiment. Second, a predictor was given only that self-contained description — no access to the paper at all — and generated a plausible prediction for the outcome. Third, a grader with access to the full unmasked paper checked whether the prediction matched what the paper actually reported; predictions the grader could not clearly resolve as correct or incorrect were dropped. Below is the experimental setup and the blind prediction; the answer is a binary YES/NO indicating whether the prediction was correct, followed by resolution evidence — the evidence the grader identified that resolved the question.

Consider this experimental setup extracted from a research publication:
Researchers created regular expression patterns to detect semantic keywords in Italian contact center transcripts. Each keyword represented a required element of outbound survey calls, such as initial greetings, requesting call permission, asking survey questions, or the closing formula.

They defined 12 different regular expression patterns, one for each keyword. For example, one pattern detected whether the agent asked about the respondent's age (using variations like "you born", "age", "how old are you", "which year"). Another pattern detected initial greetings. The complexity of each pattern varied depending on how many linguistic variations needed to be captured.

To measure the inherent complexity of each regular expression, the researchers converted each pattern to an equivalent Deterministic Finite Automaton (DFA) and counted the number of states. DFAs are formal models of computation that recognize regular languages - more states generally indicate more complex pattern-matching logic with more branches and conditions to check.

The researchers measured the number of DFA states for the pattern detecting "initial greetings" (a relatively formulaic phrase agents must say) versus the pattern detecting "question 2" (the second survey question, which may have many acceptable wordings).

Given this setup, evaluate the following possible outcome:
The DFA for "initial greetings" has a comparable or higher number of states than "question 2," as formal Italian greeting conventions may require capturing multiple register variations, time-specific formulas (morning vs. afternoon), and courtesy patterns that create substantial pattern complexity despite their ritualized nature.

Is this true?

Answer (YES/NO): NO